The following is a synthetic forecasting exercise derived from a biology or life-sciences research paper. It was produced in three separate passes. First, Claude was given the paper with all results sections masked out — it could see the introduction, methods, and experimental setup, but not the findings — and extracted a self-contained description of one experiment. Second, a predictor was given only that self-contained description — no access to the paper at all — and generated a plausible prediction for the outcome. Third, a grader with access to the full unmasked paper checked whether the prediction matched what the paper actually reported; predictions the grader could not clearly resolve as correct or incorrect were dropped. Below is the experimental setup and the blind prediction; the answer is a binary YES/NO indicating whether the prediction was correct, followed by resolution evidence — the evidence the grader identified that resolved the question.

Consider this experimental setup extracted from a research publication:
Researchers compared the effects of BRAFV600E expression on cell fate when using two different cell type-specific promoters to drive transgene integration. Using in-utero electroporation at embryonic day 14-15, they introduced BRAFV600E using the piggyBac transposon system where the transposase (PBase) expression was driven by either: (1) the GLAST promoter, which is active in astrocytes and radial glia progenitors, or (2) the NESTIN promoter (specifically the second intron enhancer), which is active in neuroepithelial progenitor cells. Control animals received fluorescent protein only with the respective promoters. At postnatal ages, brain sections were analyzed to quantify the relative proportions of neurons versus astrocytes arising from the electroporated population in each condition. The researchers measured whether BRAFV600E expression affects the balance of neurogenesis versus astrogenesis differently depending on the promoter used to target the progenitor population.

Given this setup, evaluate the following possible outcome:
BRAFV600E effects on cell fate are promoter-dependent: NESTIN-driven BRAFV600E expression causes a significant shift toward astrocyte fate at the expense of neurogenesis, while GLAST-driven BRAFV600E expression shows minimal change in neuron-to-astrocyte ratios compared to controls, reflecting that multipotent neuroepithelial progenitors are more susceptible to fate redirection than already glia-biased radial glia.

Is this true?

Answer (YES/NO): NO